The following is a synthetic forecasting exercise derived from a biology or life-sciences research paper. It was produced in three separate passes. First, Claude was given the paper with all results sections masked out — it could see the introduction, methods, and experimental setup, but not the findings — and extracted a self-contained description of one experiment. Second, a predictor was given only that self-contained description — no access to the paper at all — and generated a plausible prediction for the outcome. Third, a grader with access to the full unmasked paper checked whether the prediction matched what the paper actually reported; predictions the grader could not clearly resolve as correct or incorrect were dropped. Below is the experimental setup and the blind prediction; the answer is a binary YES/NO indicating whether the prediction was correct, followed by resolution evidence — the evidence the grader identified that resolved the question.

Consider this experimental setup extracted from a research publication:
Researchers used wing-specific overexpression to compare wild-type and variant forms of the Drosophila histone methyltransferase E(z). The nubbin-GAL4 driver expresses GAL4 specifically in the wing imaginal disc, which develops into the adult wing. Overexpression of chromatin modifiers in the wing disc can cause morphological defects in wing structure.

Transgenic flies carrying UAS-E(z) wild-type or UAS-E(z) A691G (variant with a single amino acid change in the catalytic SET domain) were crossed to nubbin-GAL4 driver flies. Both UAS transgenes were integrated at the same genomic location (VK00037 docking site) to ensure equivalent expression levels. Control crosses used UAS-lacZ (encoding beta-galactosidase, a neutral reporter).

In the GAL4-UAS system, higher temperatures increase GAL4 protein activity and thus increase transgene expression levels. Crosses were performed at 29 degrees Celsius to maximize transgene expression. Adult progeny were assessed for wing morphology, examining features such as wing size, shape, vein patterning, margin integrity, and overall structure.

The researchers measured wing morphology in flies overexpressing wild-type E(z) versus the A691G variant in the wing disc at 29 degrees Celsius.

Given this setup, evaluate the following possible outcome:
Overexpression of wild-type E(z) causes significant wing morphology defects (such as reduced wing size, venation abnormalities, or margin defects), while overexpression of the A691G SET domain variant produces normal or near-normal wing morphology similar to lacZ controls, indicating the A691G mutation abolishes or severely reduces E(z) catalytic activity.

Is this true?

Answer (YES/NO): NO